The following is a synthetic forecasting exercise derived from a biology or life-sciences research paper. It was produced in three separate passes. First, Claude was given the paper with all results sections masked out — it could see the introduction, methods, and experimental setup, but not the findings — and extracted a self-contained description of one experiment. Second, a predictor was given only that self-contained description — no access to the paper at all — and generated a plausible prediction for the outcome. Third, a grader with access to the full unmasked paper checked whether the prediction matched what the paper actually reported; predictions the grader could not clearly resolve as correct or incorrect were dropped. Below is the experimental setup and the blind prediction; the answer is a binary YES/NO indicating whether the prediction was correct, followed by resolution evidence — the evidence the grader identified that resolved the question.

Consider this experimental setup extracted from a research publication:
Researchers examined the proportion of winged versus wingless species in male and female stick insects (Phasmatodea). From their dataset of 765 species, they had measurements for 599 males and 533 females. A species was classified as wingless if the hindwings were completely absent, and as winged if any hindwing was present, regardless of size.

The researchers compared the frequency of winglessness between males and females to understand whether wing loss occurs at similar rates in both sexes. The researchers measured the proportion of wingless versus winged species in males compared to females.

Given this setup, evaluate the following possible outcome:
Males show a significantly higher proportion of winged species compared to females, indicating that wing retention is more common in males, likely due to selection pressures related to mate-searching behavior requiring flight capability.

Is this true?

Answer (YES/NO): YES